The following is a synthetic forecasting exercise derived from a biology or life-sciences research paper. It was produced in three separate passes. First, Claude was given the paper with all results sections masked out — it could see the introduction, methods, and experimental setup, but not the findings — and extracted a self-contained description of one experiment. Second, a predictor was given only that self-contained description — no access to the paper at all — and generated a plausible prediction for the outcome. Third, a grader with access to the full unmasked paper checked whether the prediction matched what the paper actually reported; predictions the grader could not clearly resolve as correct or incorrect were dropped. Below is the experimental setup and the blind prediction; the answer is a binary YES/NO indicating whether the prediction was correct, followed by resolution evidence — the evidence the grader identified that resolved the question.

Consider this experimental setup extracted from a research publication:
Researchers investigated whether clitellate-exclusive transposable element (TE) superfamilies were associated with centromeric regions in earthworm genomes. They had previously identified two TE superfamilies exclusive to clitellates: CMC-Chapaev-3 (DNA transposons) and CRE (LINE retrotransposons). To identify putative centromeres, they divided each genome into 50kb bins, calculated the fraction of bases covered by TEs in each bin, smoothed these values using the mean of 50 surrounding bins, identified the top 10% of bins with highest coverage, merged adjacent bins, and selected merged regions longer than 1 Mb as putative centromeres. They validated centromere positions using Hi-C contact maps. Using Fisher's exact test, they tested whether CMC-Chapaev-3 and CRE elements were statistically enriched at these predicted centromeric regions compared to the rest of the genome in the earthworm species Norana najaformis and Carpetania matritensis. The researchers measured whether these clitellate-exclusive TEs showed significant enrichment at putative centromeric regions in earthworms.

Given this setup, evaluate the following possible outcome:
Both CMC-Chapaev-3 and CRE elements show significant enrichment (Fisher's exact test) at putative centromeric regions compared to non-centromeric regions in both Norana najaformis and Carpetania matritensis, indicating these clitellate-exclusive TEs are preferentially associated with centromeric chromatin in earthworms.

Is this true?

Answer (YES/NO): YES